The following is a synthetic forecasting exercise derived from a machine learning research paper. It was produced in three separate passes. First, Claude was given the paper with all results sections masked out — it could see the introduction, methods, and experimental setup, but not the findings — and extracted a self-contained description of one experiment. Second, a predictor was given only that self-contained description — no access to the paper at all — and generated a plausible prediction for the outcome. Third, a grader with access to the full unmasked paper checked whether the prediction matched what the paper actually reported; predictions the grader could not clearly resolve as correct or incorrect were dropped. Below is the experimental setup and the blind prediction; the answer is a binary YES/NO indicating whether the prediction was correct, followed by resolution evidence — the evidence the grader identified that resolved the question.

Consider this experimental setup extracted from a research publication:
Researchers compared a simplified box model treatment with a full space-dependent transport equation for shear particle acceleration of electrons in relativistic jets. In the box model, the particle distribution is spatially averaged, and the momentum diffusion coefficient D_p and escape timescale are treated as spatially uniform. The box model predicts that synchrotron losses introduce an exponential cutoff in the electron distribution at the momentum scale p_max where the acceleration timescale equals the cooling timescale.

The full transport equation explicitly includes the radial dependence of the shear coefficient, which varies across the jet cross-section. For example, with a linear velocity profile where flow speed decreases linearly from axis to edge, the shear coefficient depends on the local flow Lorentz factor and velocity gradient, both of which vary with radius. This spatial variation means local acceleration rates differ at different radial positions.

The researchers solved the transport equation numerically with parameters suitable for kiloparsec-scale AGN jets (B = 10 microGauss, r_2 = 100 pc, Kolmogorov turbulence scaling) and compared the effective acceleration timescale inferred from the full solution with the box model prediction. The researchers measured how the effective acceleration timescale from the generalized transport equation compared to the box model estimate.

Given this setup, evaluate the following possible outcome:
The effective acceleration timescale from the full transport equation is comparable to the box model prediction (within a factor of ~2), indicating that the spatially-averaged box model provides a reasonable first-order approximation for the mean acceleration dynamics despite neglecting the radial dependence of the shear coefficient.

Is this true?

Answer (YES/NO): NO